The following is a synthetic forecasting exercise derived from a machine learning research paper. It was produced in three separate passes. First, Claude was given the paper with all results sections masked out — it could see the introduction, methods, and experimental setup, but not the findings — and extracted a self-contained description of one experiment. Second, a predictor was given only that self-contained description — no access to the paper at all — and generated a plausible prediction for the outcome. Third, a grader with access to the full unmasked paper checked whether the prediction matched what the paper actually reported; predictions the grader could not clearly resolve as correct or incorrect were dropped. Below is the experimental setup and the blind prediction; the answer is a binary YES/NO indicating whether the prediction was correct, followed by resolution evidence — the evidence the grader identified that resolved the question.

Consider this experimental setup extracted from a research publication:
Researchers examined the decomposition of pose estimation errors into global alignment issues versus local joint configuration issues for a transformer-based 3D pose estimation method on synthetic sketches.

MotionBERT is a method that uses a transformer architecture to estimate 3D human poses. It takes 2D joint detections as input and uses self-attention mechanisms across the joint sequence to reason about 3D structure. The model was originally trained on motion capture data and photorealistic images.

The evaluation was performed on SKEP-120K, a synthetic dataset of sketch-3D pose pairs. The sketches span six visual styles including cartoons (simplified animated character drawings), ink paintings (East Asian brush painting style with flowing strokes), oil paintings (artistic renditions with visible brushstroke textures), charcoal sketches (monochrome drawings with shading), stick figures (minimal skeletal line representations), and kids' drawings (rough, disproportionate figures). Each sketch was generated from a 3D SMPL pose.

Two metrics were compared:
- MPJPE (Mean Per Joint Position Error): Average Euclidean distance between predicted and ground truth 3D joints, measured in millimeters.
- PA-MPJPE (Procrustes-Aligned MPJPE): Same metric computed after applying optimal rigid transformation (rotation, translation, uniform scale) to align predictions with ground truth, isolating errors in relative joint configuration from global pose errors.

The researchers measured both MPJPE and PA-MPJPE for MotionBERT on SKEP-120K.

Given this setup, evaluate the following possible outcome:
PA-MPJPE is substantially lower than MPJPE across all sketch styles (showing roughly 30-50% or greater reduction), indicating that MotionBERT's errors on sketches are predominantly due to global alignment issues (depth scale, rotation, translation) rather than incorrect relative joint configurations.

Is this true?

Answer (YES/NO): NO